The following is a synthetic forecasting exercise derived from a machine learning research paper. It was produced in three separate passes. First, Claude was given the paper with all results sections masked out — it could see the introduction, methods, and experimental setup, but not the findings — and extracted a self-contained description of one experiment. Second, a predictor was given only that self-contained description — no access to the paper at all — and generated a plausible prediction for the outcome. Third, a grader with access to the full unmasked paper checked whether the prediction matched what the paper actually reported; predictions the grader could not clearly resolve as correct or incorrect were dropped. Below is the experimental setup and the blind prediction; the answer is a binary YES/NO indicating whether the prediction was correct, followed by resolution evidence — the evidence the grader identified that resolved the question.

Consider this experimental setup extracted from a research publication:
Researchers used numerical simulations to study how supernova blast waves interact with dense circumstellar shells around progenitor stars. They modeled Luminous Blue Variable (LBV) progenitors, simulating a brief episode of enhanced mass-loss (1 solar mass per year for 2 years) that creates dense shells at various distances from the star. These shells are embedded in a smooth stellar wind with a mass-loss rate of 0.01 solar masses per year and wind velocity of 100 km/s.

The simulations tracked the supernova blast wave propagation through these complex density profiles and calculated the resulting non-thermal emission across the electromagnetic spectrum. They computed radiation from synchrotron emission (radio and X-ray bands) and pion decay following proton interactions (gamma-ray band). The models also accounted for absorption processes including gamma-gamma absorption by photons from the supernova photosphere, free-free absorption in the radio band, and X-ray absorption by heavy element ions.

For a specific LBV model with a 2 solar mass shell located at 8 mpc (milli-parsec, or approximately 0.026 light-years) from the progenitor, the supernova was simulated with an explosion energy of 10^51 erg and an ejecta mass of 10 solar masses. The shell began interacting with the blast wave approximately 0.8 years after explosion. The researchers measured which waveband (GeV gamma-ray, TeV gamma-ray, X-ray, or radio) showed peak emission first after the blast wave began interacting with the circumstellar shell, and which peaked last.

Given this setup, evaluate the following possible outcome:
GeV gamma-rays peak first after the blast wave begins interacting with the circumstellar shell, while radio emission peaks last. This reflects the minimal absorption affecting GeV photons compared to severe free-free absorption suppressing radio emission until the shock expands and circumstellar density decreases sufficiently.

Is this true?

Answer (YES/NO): NO